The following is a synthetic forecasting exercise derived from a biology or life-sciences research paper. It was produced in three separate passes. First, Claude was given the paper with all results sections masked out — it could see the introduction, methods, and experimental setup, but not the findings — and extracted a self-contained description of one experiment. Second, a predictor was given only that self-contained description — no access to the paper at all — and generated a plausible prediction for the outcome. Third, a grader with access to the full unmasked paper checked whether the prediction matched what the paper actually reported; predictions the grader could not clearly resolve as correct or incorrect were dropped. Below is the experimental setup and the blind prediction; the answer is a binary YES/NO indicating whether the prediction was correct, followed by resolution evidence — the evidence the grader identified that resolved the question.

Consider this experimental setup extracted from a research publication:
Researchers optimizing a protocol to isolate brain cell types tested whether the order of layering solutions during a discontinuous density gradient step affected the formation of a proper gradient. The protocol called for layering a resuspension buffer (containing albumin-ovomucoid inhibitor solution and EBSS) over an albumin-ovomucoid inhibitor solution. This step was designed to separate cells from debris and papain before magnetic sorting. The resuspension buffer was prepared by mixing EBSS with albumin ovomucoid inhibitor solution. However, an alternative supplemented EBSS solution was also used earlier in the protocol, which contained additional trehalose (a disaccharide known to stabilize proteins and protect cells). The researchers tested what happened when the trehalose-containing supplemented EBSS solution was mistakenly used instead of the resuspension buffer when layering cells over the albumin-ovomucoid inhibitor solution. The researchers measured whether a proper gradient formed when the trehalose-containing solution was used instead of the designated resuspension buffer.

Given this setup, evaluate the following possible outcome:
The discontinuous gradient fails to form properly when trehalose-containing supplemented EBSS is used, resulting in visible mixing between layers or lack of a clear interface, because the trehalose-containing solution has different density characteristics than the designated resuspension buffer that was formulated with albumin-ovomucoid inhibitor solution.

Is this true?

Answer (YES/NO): YES